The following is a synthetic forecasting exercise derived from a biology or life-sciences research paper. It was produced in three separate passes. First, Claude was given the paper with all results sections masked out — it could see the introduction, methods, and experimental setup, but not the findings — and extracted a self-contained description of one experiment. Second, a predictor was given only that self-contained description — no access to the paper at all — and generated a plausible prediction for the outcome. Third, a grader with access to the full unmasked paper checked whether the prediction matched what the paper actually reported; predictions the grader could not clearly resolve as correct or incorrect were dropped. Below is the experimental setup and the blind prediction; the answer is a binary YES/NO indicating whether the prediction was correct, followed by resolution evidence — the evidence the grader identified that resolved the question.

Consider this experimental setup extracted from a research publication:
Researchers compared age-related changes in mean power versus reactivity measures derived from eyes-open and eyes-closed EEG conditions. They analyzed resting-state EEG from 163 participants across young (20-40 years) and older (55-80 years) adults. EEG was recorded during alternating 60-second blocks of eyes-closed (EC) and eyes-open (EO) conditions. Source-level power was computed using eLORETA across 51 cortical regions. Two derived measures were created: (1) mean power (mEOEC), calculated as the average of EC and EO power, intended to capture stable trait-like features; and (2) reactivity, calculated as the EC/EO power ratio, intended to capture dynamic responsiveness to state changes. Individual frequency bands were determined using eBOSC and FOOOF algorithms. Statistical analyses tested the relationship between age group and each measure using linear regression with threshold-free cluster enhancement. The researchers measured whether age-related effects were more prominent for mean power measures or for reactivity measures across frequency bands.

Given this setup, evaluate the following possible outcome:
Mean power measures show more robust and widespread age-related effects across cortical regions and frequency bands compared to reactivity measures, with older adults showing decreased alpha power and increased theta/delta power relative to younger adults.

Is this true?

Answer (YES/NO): NO